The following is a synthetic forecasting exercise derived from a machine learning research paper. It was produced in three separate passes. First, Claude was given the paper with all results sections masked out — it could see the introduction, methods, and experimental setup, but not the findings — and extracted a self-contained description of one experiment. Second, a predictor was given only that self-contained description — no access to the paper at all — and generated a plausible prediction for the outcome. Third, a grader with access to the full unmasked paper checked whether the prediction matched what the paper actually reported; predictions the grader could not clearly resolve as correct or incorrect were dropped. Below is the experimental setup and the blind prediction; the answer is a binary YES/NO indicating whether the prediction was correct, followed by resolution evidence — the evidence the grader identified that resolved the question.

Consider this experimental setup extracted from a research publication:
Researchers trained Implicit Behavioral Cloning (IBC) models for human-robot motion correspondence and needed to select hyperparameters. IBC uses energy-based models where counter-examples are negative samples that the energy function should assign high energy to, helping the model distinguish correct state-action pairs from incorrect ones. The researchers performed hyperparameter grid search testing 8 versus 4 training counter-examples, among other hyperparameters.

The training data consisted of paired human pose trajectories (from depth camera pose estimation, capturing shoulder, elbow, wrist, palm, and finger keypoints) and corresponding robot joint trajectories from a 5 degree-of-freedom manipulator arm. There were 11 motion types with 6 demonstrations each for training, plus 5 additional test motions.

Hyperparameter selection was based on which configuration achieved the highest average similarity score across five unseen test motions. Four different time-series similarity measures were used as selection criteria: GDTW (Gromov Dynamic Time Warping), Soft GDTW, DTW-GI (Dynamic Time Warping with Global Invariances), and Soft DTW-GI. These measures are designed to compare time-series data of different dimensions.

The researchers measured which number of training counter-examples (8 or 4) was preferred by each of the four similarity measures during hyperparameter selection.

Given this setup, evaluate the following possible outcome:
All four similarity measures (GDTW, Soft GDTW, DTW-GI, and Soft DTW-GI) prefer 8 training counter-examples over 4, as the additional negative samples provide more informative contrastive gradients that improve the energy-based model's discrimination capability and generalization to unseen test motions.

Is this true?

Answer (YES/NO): NO